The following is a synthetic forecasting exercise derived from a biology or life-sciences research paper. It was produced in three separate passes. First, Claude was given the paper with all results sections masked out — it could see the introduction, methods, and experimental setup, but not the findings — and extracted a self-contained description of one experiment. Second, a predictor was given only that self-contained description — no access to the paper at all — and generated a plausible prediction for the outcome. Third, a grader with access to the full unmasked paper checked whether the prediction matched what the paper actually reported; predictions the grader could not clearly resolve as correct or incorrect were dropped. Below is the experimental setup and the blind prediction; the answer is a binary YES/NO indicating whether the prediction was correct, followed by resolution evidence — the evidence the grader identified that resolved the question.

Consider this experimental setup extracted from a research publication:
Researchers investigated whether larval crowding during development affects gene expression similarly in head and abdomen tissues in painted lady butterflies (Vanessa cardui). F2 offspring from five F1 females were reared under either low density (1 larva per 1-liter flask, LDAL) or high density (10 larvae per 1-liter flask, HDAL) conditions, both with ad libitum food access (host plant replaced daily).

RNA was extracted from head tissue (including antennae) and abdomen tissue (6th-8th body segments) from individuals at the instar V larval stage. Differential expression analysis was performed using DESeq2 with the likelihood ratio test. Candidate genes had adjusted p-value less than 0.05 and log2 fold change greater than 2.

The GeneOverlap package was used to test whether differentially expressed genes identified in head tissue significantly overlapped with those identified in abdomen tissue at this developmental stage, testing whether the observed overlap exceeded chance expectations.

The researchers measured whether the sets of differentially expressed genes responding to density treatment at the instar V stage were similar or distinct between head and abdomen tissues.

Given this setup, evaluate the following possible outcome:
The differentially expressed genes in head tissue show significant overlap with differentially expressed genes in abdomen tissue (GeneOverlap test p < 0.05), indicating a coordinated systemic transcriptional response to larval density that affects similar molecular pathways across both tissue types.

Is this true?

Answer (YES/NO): YES